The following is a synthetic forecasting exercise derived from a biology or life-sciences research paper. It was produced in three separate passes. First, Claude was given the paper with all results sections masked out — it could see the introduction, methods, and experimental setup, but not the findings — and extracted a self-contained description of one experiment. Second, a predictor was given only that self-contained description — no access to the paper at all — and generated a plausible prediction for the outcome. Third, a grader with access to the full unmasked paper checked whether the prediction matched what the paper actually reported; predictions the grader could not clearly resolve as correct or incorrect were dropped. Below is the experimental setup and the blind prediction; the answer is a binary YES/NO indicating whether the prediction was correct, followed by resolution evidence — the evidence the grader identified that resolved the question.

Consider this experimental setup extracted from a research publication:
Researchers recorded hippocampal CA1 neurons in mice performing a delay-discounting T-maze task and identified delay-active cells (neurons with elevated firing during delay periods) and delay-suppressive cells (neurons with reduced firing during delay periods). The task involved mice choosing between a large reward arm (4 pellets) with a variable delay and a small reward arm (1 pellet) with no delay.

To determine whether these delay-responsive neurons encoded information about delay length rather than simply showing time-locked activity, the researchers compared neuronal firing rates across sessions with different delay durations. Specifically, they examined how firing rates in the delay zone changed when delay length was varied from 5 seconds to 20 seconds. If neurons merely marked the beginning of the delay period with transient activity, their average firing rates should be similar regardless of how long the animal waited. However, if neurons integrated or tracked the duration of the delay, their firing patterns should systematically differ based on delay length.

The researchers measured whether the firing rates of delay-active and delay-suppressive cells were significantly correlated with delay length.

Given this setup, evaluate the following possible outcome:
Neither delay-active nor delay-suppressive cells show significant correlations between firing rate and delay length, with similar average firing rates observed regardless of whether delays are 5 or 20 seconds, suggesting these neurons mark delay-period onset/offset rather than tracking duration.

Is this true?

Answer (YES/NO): NO